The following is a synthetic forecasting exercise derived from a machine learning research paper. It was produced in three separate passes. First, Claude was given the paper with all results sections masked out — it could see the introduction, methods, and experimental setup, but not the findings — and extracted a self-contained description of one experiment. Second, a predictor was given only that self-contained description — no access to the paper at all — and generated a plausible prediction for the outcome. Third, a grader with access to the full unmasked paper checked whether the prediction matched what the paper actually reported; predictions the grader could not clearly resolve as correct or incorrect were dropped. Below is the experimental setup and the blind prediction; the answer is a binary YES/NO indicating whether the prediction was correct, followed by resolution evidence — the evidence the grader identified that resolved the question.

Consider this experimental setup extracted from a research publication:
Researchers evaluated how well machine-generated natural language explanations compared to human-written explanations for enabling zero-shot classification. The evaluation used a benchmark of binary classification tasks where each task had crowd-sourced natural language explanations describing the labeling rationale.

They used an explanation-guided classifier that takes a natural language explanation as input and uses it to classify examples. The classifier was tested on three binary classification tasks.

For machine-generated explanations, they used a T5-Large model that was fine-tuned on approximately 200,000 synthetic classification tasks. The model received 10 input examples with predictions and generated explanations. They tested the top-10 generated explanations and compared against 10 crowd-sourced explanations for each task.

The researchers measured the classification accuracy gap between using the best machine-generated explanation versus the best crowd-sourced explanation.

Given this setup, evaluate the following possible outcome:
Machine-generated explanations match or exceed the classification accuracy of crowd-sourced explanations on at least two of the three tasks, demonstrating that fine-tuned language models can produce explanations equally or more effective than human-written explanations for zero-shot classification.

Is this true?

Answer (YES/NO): NO